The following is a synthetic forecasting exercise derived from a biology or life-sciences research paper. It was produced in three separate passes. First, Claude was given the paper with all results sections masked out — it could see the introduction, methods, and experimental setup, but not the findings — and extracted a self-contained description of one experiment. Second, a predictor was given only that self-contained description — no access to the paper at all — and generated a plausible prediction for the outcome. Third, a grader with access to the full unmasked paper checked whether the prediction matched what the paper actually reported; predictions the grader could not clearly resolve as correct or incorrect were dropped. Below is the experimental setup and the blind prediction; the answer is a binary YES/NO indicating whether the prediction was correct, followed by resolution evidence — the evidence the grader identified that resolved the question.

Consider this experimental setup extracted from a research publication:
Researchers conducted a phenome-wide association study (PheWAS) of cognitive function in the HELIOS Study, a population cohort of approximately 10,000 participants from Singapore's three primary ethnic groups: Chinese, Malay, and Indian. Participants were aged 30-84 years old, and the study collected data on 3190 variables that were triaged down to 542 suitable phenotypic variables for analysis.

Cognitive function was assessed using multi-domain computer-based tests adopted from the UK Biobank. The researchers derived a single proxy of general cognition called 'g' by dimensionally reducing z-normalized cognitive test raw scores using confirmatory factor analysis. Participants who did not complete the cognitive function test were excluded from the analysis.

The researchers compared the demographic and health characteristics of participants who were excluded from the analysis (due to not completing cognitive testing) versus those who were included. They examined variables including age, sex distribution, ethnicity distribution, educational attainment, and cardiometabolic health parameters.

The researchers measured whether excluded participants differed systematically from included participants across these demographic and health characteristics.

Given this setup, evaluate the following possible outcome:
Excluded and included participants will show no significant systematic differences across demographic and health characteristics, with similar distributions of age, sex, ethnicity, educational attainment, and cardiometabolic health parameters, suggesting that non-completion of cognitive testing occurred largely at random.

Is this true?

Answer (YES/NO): NO